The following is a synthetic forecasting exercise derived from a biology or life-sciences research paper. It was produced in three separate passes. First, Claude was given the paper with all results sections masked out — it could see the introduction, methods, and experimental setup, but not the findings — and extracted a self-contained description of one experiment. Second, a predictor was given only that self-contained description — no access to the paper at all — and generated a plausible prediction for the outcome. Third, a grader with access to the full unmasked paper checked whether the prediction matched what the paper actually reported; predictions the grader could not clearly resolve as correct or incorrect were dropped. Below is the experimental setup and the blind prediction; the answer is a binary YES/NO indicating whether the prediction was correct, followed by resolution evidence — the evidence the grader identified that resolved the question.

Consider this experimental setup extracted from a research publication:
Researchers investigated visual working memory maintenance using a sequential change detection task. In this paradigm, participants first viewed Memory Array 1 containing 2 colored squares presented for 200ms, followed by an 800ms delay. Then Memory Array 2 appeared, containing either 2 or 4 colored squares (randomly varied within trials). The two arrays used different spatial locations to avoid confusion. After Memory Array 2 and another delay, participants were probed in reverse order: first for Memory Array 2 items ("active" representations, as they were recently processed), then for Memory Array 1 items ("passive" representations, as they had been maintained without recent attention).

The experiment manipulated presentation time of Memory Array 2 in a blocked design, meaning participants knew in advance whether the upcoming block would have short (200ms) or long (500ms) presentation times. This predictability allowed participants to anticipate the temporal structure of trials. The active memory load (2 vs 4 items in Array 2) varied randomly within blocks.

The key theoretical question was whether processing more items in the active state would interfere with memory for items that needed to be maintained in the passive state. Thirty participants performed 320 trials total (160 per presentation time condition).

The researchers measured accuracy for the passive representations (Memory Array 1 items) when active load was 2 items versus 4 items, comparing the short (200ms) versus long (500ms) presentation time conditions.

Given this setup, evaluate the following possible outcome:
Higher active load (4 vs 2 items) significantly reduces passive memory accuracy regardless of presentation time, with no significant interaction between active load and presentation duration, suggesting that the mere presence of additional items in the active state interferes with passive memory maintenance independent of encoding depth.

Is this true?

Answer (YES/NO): NO